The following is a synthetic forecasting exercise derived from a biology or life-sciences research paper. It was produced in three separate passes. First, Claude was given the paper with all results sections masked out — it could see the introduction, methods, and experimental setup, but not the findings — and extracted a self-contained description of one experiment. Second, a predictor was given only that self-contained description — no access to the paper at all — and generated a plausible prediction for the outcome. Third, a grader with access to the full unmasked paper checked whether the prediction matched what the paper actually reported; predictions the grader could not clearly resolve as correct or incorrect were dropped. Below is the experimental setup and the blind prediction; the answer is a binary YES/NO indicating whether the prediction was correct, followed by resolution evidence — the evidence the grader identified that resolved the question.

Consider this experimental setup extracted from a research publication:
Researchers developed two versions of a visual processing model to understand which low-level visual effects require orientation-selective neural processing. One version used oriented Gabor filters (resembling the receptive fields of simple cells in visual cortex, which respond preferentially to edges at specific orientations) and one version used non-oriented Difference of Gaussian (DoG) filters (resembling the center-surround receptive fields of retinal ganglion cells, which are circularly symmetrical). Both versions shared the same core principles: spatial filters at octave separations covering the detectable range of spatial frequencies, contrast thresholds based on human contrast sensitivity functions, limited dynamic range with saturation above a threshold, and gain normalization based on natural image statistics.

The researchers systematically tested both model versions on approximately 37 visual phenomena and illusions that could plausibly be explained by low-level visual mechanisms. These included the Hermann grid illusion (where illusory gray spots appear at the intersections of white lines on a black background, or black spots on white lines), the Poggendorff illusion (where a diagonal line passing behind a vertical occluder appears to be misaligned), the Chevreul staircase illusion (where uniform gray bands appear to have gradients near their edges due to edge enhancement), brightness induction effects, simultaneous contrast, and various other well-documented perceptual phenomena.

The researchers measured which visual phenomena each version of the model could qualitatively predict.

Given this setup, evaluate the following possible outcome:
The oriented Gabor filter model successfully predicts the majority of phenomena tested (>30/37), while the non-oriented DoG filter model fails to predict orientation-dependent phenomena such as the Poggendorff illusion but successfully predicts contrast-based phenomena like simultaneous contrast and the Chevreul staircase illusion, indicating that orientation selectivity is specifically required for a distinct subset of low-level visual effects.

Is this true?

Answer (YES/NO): NO